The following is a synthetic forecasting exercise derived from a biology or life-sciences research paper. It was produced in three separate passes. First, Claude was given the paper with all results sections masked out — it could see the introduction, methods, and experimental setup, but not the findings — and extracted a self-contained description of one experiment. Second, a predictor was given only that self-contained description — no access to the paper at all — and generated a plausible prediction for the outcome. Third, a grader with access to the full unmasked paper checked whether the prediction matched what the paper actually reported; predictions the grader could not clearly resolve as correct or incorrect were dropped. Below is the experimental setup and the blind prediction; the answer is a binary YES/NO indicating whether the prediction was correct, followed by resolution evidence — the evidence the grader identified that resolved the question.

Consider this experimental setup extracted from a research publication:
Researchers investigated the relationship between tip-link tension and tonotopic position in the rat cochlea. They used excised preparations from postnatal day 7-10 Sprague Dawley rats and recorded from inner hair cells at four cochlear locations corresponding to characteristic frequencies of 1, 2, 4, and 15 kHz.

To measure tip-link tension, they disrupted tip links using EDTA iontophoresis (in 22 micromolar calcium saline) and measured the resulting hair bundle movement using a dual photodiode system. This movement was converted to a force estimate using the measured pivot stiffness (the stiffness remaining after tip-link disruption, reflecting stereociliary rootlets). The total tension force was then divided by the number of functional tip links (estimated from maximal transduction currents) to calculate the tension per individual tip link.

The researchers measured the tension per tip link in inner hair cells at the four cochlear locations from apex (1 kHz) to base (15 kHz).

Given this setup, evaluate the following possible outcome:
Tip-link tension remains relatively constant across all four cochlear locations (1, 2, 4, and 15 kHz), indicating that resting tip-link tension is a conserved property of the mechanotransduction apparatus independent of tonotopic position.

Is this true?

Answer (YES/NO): NO